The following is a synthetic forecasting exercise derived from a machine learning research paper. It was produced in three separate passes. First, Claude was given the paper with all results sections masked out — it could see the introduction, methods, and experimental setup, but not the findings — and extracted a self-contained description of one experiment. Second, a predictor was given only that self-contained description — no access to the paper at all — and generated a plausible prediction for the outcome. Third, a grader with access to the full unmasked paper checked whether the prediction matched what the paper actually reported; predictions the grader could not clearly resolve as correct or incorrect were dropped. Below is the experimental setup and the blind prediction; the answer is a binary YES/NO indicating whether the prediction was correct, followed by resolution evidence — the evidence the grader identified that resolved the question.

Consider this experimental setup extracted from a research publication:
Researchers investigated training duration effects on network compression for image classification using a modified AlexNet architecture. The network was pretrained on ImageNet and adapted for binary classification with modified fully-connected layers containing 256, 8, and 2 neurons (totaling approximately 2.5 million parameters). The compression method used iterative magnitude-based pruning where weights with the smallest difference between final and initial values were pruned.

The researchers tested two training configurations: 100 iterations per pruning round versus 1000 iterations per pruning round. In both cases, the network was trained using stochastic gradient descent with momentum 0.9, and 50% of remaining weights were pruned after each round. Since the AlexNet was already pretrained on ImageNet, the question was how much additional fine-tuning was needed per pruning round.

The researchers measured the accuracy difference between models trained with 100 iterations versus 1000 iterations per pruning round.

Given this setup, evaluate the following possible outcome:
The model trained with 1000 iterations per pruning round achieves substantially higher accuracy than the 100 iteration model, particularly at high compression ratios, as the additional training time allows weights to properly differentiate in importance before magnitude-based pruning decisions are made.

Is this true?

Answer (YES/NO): NO